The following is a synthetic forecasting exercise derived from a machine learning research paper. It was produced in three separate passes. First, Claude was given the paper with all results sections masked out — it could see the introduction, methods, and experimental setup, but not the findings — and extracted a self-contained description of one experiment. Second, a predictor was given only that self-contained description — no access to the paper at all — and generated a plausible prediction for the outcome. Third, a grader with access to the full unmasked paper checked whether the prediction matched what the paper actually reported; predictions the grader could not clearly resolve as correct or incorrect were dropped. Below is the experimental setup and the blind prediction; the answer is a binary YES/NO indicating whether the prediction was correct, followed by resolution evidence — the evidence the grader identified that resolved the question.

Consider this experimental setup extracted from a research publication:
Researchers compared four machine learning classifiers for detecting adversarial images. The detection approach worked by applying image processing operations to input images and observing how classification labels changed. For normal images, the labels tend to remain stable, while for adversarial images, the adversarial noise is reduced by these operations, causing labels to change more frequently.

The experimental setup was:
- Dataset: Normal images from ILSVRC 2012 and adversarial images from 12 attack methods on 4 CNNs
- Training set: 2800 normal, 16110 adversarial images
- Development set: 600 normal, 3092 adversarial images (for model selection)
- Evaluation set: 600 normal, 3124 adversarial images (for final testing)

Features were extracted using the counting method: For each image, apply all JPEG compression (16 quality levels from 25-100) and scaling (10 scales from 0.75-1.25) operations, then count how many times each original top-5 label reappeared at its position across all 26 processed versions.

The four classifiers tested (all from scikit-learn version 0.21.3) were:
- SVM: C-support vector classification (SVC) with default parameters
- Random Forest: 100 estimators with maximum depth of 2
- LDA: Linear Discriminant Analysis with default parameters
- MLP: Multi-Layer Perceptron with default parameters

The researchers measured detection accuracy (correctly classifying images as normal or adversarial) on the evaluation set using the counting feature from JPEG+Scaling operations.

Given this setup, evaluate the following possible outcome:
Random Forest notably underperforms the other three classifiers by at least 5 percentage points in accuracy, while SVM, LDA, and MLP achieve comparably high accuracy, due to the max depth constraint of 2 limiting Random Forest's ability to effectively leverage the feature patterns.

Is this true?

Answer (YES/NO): NO